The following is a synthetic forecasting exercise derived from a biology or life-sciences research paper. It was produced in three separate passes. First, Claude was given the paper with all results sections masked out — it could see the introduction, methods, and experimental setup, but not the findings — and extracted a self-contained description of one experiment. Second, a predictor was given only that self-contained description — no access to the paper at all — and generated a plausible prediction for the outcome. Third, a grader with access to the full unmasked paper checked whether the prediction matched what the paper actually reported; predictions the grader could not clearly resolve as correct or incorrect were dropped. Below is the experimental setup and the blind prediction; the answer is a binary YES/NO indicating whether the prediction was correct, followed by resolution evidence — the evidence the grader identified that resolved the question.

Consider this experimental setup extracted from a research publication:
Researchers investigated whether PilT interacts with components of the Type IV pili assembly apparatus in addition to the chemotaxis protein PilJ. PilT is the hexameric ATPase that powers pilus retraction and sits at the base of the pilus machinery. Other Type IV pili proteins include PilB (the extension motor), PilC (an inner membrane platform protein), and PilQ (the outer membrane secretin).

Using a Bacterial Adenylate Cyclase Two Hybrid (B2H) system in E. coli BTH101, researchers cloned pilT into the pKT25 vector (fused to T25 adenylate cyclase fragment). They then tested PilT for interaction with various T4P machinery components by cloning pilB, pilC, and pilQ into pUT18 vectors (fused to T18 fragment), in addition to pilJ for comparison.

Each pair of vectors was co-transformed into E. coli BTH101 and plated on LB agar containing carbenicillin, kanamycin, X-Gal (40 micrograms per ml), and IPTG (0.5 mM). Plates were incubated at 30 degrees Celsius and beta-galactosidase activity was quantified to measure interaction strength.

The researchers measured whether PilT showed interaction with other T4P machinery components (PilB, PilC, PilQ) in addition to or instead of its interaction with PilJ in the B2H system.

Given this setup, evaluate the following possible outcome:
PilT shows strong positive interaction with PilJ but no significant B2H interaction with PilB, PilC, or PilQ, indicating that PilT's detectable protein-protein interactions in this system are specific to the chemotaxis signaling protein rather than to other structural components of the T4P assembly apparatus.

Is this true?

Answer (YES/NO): YES